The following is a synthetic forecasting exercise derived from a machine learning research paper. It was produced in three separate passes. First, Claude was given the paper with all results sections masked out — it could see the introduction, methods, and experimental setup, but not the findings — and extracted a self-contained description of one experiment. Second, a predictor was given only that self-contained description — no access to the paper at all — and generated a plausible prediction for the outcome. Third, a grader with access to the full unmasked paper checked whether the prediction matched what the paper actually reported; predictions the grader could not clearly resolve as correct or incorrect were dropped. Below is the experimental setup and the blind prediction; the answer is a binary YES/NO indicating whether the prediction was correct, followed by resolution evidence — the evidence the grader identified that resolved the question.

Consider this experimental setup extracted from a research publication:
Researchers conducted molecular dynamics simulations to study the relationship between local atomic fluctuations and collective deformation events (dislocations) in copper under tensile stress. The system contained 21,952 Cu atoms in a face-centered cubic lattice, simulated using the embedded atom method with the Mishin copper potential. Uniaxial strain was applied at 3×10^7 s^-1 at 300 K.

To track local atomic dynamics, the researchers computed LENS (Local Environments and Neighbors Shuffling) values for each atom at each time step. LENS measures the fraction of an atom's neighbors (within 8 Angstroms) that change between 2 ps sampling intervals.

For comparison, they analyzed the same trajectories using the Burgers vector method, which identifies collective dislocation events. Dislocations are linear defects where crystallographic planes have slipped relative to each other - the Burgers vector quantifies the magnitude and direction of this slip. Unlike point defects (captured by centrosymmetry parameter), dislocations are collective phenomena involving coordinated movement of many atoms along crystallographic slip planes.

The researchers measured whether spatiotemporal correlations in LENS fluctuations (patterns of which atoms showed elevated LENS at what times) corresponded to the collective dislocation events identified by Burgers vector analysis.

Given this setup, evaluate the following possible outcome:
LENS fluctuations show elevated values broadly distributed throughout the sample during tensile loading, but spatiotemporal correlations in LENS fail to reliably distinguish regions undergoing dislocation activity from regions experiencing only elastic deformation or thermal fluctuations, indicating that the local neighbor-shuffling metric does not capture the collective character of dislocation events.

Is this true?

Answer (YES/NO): NO